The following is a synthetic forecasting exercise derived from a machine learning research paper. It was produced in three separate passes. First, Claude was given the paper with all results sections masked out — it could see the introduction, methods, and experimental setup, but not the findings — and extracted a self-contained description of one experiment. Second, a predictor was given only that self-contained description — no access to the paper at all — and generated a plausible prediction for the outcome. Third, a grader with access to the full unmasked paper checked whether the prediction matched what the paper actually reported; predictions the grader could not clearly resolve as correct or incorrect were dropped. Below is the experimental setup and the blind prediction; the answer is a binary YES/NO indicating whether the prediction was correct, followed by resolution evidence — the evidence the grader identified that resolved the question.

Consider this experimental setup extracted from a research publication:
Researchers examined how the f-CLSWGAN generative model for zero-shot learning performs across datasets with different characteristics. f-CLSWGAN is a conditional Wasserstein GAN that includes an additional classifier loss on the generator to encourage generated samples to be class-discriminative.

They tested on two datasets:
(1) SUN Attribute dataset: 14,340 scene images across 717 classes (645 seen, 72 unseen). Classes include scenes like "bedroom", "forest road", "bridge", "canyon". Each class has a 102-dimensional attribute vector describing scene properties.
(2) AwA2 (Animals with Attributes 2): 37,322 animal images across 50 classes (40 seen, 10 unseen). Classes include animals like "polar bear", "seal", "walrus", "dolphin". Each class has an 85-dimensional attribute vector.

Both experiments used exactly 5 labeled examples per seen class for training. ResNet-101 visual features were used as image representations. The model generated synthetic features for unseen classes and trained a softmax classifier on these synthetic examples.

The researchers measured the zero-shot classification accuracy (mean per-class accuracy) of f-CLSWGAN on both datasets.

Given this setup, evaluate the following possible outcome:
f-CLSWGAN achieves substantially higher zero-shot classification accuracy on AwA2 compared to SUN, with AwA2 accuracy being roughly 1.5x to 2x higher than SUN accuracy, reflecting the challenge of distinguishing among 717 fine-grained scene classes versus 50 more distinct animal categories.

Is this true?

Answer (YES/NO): YES